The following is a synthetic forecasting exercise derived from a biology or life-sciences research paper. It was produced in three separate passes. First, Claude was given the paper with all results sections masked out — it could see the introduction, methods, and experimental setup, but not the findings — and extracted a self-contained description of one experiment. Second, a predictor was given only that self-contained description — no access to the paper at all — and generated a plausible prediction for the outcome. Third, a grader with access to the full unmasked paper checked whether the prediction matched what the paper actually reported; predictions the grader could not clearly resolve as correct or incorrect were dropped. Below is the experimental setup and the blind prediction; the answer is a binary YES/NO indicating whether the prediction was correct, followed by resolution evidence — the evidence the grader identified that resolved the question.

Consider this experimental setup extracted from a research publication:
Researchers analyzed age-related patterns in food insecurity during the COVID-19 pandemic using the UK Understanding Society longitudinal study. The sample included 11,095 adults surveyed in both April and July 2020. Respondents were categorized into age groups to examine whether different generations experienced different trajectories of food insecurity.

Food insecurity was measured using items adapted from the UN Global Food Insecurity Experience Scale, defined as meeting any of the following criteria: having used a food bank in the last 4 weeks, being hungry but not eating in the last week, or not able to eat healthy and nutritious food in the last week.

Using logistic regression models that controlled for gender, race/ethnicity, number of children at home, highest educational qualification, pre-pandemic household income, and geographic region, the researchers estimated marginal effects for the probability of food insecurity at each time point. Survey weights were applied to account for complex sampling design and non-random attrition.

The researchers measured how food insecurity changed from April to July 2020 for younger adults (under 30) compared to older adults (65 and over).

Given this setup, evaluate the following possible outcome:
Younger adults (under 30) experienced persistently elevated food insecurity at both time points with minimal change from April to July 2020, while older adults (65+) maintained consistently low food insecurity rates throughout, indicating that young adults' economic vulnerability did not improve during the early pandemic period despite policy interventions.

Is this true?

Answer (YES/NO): NO